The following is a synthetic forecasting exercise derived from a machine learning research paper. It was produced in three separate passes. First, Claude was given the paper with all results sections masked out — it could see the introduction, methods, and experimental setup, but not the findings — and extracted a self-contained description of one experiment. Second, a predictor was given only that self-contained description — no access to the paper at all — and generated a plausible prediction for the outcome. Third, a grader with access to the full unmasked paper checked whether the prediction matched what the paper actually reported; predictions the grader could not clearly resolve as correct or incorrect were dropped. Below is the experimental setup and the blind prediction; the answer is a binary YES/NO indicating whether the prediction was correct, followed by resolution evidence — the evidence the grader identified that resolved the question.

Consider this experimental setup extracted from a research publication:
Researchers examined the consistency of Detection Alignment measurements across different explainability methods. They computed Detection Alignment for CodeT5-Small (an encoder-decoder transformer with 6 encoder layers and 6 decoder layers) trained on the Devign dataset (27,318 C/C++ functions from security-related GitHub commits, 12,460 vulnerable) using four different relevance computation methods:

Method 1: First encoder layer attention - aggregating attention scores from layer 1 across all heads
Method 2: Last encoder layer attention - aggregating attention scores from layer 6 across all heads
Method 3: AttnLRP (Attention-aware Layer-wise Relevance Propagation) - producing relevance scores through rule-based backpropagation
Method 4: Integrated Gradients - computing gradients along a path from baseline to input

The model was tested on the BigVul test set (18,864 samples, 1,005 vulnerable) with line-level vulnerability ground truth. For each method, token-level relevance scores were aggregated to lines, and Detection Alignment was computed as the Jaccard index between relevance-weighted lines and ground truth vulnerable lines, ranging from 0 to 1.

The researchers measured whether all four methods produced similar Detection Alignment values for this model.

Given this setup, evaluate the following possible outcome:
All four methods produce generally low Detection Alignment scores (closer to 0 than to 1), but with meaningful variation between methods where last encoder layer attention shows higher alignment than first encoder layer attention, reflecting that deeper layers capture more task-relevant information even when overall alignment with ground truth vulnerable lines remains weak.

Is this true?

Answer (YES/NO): NO